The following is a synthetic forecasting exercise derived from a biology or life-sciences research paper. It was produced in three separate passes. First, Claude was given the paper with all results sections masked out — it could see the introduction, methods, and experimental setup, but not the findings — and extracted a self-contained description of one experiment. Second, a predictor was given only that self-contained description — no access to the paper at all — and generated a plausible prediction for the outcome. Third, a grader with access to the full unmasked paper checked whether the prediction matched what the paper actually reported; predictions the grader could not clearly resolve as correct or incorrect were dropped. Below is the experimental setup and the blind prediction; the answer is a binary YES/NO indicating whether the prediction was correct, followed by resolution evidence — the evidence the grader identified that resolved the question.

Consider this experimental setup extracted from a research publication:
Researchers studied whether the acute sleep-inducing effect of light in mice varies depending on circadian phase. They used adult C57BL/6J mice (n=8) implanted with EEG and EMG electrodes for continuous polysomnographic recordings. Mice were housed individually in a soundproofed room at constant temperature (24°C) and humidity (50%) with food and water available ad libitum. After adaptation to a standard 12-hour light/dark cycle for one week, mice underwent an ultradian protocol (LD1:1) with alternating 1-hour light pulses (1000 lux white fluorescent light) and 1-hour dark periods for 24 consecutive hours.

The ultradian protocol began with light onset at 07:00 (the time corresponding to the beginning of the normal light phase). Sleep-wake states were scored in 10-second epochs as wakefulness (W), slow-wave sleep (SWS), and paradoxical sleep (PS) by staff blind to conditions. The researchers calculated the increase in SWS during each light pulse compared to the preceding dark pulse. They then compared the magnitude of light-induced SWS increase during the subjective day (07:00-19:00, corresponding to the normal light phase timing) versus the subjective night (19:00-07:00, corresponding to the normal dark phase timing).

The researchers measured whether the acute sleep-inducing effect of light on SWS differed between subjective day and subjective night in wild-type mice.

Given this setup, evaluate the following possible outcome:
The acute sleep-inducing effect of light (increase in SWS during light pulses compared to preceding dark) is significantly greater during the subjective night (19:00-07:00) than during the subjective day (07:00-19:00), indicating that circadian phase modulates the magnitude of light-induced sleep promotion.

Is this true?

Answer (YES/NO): YES